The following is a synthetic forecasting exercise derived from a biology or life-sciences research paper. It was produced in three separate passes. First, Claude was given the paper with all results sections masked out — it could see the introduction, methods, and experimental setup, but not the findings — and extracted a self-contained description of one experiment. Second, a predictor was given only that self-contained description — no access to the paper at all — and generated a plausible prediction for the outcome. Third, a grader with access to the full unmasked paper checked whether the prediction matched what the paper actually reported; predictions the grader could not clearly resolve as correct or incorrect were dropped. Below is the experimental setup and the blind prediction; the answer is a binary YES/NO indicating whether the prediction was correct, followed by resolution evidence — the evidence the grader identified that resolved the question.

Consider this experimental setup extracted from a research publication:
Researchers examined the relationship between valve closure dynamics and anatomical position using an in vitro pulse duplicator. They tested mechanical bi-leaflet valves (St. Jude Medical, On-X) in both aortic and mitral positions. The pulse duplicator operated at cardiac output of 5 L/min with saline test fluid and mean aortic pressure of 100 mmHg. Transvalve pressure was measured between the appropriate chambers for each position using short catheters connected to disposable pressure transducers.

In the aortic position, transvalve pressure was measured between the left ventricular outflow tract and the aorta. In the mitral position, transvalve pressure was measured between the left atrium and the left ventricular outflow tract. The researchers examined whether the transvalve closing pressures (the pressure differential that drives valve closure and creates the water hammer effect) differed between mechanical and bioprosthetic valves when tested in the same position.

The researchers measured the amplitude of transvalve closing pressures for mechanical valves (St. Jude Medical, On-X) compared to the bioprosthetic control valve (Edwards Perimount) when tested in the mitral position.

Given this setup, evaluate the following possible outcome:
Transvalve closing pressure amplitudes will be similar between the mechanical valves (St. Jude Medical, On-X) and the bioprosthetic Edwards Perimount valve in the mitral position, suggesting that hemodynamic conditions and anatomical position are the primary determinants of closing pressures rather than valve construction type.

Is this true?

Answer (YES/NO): YES